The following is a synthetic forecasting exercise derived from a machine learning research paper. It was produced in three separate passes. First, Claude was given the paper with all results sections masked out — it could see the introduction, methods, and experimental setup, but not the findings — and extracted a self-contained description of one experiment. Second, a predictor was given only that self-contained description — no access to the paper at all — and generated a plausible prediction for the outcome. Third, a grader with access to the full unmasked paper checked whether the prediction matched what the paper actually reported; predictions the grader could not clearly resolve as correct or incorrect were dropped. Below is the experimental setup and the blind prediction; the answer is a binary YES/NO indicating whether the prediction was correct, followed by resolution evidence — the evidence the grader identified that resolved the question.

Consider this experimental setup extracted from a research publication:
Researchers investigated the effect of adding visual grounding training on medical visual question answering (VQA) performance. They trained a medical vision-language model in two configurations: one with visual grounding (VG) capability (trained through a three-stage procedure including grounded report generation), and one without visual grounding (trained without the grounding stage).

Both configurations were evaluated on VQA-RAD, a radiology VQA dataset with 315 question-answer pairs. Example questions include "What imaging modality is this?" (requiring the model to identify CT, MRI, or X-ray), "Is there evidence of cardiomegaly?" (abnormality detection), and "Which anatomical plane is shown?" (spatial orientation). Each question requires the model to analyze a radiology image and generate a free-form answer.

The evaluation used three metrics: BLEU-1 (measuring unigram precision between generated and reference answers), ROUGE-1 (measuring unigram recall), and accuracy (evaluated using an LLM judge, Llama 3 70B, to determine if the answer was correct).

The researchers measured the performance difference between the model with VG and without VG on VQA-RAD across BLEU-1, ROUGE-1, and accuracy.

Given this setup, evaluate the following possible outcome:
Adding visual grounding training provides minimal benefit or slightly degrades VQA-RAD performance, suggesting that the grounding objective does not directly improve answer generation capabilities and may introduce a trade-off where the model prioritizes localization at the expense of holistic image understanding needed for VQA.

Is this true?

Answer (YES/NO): NO